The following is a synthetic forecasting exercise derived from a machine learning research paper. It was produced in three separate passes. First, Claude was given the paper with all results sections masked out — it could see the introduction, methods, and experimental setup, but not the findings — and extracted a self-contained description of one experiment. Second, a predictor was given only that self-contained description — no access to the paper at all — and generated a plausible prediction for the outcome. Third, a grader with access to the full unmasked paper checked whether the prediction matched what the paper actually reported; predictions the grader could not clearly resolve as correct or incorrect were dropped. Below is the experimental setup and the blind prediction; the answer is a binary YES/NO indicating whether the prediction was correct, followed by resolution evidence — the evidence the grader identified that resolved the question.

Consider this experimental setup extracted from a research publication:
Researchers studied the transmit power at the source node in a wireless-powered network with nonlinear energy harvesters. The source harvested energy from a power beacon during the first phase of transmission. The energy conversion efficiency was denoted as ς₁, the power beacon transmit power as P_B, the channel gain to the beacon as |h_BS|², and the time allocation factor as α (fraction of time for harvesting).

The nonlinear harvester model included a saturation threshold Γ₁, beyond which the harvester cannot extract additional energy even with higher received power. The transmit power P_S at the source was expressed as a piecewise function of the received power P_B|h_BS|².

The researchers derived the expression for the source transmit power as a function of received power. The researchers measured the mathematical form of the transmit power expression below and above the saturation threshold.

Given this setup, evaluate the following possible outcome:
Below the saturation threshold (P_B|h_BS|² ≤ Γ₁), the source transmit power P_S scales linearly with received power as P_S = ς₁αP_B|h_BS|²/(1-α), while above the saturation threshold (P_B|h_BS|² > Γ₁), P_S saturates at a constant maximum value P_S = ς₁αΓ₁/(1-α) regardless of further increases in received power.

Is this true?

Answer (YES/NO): NO